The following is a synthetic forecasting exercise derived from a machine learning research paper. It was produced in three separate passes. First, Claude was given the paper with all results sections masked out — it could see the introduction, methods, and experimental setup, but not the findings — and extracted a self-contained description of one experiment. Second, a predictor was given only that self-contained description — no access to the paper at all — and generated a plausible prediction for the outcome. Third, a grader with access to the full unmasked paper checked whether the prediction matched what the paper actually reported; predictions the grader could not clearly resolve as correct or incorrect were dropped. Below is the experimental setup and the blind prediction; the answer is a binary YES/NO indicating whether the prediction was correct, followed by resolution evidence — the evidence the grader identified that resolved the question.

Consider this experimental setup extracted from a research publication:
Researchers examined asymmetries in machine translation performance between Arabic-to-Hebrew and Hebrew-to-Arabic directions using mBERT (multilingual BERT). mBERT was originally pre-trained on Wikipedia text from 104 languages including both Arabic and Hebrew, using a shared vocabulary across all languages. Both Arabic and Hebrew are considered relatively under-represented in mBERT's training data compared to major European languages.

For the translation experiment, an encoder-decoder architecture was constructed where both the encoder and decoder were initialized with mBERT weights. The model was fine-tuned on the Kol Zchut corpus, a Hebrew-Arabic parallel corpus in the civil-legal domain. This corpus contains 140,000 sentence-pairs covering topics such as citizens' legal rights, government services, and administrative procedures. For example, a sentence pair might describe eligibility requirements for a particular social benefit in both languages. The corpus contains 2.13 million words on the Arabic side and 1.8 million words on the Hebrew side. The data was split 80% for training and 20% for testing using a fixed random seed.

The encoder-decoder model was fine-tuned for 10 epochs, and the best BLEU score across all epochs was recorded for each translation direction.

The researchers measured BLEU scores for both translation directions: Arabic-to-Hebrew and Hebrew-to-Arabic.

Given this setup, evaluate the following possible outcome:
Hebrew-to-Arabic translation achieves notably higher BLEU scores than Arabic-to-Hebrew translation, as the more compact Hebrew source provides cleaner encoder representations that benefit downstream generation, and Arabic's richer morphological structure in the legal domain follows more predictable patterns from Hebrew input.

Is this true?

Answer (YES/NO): NO